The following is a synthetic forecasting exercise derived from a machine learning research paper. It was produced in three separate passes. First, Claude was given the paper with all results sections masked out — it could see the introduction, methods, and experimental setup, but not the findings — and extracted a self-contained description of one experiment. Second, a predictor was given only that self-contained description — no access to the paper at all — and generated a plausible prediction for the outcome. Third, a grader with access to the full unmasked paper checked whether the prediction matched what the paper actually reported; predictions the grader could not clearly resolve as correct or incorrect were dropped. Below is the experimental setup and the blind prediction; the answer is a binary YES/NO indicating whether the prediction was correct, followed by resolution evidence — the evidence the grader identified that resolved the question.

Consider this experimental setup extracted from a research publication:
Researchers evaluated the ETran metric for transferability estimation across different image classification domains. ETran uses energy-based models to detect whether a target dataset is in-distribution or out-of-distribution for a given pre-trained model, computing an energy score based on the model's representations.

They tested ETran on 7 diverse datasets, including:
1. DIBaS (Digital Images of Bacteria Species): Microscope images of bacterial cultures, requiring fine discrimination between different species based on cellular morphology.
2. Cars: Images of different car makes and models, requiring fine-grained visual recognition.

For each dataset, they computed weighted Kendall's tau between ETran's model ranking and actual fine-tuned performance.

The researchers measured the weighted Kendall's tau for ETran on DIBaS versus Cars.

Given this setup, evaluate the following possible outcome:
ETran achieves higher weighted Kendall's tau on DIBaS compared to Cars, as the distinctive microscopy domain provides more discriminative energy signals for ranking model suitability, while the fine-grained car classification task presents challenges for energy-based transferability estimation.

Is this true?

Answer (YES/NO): YES